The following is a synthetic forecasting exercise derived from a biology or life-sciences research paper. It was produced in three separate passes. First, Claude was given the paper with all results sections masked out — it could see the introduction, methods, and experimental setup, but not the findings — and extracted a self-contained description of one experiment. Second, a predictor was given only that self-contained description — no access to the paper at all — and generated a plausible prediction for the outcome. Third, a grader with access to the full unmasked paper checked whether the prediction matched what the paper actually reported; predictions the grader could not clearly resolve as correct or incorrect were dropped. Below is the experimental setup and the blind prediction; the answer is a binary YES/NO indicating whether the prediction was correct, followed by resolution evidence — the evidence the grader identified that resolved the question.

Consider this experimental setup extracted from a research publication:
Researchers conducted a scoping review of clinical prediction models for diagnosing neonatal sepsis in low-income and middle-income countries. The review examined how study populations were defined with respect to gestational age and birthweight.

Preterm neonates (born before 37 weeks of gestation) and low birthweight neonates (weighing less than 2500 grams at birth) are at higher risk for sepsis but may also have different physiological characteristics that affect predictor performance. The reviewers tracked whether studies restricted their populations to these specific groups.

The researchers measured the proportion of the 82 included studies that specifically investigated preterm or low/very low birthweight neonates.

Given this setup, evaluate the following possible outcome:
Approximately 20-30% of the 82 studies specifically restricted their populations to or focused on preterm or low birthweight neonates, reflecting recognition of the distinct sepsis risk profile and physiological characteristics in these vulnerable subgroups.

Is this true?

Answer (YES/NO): NO